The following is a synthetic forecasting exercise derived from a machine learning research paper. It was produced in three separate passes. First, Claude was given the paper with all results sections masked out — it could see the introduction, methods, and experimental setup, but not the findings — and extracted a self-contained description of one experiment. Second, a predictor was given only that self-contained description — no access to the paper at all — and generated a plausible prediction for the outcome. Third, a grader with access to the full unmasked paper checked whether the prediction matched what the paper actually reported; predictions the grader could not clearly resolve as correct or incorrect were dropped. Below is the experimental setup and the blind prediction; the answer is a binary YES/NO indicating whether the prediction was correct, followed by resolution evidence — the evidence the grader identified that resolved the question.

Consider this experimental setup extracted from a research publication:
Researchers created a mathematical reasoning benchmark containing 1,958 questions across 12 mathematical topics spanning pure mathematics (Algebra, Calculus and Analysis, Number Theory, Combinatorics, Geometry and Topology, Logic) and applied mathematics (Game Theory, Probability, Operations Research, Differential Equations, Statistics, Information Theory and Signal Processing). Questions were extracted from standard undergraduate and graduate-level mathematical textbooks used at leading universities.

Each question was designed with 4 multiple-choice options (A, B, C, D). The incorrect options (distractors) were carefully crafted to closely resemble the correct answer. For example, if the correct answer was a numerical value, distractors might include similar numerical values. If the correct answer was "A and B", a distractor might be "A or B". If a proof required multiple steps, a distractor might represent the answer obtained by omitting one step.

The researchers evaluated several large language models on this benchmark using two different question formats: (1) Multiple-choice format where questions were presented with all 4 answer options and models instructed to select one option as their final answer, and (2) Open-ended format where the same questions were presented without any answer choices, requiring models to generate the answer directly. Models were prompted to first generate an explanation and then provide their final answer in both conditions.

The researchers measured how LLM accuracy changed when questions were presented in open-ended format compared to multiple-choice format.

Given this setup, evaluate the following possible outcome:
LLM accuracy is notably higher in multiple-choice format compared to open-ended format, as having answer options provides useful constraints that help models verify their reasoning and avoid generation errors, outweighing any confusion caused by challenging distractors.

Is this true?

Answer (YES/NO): YES